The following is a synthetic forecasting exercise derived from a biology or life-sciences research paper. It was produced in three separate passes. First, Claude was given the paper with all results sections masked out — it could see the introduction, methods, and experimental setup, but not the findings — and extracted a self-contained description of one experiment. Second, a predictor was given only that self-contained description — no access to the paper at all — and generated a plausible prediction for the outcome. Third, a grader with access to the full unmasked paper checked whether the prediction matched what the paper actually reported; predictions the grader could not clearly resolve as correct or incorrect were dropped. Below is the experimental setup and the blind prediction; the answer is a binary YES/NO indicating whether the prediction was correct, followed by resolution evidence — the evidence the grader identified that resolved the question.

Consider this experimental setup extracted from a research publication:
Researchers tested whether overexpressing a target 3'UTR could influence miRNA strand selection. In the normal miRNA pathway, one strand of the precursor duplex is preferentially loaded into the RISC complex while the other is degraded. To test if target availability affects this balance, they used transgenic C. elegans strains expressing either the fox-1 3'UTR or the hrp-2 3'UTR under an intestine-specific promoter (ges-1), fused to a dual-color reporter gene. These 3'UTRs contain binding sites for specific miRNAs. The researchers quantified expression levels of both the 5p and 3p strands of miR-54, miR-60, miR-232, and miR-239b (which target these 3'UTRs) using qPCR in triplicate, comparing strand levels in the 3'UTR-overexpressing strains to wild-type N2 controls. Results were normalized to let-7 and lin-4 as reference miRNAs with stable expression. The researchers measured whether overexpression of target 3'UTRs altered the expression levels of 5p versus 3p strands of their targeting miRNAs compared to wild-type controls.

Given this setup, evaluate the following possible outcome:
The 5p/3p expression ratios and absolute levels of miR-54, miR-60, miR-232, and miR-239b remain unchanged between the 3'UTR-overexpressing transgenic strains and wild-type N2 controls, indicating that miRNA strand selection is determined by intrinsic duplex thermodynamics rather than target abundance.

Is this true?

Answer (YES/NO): NO